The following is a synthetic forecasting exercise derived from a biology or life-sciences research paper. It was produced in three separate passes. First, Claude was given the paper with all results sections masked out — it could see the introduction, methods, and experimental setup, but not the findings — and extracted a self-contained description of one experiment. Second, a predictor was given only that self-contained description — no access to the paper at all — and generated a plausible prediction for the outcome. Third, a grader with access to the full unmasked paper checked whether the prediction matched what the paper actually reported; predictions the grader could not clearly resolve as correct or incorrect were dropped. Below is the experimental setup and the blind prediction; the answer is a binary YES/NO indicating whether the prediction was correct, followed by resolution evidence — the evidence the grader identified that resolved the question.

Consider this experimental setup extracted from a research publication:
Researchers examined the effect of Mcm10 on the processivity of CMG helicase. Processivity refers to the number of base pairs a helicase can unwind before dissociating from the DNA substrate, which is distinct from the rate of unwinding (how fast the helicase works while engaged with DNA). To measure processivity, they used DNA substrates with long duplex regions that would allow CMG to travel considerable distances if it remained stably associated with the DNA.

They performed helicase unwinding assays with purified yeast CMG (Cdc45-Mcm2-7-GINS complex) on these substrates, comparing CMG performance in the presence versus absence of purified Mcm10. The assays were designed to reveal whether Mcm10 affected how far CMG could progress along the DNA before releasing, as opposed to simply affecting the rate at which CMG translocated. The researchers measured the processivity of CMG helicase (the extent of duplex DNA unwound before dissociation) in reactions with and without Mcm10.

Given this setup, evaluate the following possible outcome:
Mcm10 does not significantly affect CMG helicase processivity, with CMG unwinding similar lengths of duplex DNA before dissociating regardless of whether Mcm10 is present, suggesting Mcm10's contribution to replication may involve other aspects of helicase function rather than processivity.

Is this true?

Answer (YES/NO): NO